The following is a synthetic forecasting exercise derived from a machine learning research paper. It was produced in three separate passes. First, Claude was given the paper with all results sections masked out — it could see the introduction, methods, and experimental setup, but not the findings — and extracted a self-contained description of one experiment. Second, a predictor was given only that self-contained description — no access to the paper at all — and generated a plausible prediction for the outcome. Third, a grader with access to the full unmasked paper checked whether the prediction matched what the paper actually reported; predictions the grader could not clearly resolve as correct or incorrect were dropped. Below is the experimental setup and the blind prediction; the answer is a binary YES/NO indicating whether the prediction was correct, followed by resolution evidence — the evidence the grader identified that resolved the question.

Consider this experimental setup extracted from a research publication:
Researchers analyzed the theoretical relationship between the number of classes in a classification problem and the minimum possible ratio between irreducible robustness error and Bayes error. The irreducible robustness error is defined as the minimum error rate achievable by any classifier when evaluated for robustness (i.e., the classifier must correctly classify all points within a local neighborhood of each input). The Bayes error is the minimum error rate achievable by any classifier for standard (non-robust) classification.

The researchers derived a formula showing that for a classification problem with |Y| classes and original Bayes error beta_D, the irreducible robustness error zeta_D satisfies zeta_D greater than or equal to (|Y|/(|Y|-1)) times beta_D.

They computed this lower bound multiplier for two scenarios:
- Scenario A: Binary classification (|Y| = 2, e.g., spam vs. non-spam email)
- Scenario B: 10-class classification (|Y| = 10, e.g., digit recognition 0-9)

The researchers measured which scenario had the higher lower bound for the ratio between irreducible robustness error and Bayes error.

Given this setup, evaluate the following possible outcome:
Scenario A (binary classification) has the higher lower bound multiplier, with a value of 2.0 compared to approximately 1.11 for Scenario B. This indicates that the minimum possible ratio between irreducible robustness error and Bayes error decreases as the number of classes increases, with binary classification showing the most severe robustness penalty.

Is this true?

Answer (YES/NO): YES